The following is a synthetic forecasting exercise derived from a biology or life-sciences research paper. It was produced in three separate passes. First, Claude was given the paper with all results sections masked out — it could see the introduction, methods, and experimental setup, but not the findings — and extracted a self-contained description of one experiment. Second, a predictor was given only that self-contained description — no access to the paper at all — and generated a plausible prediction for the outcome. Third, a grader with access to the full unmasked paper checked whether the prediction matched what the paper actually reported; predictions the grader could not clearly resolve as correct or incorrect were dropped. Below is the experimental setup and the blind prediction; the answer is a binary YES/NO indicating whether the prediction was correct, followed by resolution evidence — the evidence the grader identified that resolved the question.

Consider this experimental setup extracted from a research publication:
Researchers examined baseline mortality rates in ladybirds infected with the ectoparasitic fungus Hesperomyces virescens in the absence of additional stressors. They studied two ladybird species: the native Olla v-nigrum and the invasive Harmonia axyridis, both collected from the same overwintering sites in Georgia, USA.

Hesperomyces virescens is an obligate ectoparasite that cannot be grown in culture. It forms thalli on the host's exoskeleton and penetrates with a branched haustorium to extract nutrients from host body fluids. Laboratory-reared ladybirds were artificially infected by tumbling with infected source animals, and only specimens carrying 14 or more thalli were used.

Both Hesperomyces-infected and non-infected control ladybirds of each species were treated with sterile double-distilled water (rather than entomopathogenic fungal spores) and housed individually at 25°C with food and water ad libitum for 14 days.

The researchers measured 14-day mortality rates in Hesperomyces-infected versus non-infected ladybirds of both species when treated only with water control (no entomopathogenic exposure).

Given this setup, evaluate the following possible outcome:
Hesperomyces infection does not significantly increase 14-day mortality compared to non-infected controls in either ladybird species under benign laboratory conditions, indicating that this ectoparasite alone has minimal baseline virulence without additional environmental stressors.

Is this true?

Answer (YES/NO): NO